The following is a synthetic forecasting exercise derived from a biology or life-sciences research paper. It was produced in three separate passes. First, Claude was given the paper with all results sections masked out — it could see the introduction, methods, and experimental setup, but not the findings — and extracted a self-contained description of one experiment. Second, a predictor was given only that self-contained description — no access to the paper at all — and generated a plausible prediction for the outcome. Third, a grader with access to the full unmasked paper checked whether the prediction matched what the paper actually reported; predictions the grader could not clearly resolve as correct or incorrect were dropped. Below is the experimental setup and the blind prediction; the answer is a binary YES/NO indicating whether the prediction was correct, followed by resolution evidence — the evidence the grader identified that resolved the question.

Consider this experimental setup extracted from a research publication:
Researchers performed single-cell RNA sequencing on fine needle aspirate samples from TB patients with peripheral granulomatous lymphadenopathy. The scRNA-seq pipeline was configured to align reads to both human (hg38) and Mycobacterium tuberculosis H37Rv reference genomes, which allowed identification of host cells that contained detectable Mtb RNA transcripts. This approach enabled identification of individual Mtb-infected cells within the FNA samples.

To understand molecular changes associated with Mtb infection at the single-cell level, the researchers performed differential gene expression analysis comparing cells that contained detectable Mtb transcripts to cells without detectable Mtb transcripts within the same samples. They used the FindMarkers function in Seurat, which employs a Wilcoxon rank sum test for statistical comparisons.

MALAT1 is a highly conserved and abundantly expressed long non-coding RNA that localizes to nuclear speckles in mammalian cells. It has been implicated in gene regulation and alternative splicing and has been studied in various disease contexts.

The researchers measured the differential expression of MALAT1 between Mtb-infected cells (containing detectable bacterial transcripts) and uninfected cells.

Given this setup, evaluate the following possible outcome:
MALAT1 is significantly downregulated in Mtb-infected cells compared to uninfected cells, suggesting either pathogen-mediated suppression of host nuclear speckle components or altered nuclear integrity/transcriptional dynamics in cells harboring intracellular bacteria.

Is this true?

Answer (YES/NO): YES